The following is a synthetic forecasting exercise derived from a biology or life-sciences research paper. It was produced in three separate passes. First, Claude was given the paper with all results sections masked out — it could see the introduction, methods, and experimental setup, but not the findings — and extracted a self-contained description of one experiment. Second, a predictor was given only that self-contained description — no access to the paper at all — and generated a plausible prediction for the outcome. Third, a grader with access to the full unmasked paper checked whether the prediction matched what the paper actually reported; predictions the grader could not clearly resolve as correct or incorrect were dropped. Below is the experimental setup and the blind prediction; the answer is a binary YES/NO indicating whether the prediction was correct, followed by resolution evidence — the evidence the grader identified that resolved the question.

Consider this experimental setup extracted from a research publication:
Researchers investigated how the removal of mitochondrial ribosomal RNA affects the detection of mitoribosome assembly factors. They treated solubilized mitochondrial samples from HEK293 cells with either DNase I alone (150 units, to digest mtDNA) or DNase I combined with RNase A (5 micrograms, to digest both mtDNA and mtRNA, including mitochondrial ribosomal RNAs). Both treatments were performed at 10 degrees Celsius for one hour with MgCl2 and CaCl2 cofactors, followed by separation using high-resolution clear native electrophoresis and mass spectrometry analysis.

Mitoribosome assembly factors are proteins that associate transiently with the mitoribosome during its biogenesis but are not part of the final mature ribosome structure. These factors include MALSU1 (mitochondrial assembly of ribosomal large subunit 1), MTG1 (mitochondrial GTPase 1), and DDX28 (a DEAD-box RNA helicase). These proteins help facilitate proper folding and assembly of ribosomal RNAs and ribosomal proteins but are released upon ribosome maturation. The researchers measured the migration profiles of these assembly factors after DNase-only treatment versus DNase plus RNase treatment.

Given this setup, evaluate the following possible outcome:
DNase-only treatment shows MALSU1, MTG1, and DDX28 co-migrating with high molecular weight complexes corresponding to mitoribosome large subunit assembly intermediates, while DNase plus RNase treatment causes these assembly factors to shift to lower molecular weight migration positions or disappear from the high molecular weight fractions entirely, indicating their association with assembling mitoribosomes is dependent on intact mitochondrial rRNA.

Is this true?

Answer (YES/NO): NO